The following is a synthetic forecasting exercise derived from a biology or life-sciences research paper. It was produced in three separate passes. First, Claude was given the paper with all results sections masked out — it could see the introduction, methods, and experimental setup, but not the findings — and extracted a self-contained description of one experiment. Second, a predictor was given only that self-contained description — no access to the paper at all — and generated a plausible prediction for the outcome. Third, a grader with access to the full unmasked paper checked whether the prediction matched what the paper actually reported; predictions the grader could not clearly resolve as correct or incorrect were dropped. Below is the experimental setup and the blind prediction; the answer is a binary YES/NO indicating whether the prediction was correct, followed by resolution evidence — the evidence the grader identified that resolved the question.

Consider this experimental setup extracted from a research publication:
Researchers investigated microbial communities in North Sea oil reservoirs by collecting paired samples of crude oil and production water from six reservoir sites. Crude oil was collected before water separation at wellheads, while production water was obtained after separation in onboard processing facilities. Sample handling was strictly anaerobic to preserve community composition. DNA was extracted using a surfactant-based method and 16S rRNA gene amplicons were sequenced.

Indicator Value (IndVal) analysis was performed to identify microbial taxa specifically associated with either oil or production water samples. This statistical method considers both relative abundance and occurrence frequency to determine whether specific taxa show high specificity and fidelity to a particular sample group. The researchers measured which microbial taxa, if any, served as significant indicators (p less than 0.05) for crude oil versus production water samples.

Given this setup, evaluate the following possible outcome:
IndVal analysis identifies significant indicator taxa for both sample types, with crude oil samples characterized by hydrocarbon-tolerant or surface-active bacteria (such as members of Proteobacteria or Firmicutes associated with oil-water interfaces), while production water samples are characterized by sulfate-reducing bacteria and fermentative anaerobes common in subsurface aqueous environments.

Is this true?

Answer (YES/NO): NO